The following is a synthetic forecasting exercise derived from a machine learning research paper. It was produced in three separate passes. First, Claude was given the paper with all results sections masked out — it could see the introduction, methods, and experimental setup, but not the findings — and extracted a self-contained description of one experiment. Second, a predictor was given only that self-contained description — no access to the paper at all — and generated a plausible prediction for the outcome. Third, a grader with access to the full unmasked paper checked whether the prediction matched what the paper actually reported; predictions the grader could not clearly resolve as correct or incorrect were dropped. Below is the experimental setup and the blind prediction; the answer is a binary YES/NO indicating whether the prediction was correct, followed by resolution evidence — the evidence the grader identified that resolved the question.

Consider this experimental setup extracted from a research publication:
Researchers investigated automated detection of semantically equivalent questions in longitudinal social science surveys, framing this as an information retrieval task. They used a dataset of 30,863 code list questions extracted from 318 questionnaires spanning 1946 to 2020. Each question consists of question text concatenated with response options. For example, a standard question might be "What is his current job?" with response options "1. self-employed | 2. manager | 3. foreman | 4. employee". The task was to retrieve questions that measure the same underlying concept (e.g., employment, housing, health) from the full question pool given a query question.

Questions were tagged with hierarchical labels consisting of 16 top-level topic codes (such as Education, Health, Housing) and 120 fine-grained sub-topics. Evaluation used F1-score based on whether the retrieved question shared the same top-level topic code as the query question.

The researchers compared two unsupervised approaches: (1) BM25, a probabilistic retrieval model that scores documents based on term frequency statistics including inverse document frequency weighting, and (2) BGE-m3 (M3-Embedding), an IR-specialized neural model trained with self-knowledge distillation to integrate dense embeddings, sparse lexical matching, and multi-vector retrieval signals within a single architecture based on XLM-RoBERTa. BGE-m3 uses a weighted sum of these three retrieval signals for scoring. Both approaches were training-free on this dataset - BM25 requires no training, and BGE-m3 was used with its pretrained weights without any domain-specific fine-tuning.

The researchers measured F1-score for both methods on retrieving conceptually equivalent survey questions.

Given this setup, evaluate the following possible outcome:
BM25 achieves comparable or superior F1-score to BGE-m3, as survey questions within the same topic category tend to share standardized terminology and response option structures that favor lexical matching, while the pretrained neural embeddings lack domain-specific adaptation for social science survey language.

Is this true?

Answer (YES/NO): YES